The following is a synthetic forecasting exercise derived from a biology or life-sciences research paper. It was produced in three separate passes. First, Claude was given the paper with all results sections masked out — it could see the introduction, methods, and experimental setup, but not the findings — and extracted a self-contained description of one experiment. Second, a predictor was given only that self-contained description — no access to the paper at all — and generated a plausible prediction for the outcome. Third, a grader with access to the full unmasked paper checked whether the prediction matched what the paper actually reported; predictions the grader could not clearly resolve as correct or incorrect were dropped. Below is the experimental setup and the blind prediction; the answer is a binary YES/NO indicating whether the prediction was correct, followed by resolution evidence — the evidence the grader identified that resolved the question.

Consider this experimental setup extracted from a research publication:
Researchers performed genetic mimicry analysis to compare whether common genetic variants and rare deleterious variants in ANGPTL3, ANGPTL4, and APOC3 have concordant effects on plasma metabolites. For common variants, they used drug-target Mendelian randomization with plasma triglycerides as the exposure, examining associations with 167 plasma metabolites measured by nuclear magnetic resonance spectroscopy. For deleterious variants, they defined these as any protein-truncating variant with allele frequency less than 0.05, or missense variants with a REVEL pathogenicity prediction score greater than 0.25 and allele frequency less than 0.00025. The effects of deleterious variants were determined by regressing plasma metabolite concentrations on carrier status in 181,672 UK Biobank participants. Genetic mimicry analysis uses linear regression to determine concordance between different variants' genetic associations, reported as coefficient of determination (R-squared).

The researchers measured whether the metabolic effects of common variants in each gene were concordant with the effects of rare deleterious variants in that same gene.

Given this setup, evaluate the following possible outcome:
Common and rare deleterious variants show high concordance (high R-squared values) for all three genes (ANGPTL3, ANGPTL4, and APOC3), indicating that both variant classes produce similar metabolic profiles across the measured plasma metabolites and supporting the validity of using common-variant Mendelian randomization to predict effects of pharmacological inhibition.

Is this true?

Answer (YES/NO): YES